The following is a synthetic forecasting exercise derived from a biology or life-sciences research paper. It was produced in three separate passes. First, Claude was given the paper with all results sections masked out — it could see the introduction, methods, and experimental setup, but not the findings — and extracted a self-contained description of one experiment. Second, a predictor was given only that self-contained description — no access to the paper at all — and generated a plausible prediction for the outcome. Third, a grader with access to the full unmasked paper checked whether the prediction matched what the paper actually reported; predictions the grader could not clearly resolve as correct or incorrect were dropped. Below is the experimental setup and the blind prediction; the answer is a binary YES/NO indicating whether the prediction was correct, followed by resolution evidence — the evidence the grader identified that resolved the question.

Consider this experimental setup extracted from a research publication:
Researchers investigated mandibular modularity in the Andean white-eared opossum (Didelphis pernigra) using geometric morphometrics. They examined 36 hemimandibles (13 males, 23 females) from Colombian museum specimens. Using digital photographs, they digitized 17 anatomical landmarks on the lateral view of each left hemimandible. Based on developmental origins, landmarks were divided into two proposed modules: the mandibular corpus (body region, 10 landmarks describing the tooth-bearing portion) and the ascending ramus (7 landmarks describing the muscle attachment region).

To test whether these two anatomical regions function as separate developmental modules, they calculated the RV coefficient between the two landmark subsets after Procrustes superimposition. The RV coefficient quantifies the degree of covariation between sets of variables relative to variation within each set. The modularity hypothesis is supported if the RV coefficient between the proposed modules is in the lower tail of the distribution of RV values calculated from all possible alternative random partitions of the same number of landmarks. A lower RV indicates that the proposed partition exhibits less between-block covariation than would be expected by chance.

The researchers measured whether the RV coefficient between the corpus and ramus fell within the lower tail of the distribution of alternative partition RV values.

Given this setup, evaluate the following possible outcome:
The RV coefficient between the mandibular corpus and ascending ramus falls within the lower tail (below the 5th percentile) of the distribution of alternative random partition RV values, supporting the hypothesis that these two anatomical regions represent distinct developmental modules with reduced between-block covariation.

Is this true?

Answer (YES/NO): NO